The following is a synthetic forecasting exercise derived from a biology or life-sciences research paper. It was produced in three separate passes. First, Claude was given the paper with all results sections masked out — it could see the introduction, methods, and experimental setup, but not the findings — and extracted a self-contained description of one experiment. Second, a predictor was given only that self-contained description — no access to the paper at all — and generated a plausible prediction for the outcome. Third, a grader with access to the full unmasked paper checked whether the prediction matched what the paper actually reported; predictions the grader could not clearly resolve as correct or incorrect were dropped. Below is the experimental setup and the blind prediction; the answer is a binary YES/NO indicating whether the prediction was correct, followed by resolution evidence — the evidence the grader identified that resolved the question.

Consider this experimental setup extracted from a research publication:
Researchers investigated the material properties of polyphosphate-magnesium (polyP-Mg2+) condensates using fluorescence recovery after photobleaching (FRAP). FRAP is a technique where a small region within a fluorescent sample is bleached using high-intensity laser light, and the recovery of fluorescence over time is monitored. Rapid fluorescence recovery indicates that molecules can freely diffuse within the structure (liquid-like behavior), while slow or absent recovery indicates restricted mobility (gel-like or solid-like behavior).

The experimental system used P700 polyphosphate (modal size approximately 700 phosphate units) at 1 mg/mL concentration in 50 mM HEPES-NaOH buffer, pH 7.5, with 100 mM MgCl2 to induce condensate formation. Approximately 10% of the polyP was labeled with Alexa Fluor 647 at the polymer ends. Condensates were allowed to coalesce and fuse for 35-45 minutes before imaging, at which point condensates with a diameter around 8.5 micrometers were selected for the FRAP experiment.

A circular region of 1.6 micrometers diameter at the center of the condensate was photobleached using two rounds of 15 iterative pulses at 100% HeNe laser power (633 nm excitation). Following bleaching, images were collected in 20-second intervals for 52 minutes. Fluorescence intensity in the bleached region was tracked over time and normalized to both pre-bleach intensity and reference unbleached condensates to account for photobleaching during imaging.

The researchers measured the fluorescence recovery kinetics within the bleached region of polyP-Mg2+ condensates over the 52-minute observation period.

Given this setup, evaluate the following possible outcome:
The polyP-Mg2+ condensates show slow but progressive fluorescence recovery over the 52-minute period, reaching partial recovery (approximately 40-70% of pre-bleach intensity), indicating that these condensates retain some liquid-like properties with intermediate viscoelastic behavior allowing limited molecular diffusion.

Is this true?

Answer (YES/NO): NO